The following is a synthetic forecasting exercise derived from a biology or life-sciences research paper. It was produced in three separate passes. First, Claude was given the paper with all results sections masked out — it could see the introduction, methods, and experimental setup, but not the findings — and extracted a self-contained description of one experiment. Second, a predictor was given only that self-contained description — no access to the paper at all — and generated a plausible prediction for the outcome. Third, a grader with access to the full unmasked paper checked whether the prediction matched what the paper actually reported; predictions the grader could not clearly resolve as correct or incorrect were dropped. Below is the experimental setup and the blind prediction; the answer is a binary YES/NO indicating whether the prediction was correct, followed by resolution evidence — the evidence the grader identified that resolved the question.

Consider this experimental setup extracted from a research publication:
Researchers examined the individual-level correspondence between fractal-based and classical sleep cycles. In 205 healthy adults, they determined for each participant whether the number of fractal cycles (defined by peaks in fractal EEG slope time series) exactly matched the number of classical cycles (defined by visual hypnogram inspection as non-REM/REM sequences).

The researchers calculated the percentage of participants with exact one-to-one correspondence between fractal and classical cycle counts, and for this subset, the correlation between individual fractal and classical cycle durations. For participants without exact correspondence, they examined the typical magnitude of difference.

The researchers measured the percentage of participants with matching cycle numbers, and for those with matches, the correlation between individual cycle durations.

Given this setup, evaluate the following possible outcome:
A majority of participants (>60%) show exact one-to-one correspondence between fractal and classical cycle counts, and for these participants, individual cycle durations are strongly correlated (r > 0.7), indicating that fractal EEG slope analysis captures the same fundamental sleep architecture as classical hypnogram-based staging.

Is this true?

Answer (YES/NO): NO